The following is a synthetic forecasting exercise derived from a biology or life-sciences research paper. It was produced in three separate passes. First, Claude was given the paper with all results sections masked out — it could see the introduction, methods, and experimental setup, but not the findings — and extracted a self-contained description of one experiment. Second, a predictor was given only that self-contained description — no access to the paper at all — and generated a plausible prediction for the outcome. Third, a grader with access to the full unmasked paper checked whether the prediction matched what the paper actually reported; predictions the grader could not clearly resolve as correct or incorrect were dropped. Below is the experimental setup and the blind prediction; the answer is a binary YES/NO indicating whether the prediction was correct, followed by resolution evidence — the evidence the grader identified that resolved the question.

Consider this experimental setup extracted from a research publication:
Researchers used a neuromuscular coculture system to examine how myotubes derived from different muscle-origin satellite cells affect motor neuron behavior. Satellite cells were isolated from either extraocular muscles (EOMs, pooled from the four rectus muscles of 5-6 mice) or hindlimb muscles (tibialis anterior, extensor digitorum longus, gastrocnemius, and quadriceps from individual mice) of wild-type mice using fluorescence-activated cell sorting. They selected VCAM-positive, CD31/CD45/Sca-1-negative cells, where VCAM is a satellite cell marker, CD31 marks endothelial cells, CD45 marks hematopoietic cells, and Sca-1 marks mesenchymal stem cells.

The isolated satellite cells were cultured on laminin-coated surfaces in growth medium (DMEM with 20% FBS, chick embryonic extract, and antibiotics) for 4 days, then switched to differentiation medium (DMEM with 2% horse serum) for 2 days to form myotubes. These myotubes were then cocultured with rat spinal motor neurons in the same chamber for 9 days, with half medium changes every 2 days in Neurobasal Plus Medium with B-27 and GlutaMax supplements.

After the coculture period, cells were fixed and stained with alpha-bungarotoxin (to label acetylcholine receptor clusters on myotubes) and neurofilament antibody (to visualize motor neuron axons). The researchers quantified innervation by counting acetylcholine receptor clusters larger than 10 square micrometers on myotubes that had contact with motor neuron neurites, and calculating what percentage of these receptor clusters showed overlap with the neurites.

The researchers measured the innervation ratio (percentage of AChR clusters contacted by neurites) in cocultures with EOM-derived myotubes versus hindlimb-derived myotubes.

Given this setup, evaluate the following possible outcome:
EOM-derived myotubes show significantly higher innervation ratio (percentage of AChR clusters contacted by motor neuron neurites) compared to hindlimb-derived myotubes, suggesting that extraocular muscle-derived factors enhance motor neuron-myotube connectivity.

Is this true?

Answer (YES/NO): YES